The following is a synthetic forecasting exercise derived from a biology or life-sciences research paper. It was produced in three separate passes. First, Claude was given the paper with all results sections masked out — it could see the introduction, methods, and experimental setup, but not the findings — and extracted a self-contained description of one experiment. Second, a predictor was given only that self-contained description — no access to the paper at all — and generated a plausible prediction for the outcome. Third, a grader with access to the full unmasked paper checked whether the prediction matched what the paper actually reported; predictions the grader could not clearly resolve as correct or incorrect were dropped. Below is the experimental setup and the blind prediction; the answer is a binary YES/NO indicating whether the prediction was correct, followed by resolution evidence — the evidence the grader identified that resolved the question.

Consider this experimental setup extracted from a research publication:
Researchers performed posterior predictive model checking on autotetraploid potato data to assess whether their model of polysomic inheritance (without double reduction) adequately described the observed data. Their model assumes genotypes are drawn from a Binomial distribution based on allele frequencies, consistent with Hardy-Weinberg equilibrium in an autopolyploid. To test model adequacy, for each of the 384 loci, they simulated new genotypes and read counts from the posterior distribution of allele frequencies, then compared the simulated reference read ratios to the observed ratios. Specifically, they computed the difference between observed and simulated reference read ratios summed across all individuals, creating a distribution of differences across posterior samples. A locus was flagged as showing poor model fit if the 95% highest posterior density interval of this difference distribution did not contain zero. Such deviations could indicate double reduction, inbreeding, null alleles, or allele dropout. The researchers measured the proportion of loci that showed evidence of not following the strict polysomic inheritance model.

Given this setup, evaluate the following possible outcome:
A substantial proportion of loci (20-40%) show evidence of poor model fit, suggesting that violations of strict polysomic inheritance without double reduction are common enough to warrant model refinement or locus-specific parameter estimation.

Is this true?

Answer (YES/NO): NO